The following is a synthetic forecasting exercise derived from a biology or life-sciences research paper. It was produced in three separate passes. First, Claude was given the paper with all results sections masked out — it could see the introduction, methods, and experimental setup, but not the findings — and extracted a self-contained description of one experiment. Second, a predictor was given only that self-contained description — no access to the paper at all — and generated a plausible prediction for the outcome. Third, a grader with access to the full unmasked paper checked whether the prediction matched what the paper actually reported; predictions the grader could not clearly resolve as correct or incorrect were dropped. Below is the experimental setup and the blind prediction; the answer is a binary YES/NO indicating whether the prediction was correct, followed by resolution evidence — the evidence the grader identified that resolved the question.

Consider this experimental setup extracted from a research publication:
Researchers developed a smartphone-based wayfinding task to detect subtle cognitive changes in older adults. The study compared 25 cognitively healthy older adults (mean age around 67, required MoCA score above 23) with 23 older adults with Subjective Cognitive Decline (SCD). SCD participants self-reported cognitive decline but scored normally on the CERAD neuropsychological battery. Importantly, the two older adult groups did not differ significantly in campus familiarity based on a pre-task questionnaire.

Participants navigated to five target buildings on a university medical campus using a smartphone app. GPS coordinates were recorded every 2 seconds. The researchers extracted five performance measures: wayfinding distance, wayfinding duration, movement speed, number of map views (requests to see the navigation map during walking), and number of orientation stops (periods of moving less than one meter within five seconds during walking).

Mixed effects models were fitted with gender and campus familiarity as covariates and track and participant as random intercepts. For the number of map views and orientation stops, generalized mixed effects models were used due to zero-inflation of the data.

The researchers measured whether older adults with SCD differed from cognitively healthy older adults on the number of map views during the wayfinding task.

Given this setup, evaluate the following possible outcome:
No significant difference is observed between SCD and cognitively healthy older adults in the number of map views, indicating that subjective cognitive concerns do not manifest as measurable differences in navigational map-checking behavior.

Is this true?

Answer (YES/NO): NO